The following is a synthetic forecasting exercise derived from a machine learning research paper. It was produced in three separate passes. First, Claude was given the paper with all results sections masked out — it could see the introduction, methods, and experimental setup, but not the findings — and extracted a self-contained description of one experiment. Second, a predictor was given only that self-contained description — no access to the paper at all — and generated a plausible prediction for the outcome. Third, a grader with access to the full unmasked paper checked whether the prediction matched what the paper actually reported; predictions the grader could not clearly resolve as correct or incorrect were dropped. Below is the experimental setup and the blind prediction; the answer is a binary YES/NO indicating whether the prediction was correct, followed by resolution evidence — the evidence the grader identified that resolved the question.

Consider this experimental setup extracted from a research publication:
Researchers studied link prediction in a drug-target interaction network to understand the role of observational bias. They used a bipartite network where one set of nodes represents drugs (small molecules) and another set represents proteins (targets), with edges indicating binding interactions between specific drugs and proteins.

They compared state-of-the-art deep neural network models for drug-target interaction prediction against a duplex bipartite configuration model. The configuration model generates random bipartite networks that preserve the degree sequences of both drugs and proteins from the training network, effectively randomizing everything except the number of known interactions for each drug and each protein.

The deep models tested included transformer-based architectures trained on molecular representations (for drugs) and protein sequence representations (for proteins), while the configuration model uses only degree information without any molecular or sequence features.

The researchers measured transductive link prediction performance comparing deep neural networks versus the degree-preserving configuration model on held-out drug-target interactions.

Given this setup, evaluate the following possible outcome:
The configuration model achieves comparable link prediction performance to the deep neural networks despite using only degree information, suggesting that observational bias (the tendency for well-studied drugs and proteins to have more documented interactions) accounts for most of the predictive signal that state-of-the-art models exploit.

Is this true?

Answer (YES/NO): YES